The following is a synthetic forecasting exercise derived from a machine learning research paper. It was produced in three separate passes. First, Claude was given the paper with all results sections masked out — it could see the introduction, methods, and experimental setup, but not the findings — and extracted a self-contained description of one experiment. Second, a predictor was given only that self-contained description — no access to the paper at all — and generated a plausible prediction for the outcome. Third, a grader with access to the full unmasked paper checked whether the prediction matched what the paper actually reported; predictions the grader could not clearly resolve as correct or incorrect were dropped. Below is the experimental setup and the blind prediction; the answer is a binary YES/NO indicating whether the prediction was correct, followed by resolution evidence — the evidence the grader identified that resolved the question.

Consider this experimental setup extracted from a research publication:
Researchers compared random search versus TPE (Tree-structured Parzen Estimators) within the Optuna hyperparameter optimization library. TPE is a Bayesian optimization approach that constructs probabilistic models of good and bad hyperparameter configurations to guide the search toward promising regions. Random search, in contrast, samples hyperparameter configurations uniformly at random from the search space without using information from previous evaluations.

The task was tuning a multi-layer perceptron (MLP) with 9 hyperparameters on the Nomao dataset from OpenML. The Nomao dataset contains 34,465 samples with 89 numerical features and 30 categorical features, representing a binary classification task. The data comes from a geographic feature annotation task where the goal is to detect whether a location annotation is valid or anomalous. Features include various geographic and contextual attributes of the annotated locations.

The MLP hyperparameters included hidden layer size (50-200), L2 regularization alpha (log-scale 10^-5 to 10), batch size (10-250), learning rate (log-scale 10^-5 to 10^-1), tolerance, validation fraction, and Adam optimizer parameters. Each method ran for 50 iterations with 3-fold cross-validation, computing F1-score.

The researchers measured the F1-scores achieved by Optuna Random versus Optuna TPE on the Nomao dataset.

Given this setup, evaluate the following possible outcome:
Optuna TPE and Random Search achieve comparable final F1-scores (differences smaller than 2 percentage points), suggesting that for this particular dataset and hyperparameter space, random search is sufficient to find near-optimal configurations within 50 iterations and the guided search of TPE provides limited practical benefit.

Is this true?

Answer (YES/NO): YES